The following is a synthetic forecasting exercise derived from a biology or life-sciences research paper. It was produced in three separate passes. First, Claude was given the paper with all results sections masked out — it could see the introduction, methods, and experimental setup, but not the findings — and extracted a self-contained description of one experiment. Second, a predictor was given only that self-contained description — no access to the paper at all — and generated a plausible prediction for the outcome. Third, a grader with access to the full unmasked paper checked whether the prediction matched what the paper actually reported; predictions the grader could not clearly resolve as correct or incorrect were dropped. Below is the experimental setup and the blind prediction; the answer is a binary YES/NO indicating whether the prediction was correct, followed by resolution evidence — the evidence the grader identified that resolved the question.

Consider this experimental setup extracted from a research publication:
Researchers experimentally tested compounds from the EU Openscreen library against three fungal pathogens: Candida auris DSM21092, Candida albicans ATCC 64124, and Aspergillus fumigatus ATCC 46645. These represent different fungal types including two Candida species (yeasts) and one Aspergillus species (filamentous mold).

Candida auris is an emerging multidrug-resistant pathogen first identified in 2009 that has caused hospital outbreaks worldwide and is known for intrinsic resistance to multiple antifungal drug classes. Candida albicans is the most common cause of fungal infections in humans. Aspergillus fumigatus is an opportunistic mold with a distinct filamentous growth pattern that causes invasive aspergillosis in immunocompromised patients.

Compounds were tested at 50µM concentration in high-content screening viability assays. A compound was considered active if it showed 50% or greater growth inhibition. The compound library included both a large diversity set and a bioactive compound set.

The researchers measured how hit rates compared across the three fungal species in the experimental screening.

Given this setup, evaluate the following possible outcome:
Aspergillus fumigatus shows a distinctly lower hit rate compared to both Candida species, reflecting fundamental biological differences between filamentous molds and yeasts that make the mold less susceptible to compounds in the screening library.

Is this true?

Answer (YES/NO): NO